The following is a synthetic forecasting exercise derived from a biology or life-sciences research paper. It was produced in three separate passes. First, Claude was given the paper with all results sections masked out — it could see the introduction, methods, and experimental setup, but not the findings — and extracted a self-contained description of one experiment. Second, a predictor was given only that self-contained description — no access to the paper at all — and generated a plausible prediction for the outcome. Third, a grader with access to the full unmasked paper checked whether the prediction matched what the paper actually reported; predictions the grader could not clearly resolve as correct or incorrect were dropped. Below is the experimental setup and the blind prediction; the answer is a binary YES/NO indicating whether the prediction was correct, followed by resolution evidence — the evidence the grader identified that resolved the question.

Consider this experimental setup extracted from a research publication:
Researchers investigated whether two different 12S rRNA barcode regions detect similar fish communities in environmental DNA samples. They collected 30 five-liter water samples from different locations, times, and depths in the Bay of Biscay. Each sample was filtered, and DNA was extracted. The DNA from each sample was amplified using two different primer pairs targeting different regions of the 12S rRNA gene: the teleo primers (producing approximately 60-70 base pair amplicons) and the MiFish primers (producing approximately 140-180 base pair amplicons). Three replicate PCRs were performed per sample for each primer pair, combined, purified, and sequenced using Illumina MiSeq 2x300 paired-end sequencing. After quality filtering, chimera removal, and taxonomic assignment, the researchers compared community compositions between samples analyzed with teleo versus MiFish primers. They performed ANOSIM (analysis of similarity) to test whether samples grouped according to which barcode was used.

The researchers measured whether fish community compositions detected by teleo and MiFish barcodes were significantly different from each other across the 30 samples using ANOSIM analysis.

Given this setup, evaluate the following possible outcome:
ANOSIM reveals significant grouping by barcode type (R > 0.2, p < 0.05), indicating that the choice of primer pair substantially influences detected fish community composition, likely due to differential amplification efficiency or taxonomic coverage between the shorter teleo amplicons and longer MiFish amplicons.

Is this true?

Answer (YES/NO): NO